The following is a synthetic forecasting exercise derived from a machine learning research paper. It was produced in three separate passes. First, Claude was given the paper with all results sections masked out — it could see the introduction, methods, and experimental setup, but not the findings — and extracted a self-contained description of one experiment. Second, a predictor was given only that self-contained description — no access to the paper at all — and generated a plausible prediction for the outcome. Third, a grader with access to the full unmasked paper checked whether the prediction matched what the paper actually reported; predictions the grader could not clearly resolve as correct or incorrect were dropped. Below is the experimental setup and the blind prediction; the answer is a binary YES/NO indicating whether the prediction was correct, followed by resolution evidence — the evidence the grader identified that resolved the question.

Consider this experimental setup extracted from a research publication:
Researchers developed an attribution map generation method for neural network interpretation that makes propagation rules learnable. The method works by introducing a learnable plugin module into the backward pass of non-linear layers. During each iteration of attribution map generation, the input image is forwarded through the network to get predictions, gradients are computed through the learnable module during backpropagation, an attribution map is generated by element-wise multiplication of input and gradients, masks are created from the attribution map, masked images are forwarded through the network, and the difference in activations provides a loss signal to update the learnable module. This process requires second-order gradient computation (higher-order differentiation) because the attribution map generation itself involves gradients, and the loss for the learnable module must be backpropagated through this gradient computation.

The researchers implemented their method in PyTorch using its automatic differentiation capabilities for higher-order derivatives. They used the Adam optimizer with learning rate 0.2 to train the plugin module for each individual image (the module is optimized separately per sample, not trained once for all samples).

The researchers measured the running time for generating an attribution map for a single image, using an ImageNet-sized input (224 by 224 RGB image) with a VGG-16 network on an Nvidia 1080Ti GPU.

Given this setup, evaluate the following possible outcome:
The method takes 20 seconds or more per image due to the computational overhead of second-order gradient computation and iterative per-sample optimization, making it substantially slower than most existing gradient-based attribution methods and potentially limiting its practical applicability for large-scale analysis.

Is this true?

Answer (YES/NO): NO